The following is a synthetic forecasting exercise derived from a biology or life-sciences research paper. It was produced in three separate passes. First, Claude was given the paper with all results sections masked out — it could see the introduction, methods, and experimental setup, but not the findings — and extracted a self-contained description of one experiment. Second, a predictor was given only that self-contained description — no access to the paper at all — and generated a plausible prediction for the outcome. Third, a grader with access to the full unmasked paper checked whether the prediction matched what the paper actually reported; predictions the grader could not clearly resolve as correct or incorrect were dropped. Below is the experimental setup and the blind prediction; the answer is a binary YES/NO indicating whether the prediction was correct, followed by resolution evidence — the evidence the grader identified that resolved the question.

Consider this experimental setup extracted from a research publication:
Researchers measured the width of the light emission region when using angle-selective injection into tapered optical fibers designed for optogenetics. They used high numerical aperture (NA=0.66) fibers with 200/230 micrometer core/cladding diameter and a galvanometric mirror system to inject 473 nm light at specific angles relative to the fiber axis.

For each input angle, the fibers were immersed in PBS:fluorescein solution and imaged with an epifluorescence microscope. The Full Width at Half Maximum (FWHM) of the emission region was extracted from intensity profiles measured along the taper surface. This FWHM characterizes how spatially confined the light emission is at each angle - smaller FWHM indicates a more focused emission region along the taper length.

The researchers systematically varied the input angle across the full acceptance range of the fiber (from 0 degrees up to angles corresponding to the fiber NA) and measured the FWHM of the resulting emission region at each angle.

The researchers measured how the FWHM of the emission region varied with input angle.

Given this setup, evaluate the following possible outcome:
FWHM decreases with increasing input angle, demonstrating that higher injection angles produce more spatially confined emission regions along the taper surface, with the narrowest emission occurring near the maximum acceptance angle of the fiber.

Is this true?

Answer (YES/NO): NO